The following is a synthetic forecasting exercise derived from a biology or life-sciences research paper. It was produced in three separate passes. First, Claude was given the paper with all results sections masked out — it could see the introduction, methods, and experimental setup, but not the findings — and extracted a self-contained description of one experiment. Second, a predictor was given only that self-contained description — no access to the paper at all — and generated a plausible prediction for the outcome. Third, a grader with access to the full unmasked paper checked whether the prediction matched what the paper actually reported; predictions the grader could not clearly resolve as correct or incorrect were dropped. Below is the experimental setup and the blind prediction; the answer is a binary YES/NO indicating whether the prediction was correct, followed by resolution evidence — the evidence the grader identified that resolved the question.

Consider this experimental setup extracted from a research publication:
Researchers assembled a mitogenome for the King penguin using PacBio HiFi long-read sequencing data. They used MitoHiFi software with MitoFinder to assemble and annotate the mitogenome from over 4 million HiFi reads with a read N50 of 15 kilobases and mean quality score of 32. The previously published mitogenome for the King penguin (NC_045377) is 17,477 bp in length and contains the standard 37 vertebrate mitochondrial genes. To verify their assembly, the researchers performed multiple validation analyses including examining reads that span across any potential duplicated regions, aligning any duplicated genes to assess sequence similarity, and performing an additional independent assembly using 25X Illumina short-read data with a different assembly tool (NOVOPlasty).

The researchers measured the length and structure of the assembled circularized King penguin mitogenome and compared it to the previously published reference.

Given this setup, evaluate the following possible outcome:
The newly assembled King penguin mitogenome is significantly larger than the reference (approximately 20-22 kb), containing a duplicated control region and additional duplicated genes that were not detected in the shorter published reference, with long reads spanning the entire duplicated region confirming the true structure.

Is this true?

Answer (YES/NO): NO